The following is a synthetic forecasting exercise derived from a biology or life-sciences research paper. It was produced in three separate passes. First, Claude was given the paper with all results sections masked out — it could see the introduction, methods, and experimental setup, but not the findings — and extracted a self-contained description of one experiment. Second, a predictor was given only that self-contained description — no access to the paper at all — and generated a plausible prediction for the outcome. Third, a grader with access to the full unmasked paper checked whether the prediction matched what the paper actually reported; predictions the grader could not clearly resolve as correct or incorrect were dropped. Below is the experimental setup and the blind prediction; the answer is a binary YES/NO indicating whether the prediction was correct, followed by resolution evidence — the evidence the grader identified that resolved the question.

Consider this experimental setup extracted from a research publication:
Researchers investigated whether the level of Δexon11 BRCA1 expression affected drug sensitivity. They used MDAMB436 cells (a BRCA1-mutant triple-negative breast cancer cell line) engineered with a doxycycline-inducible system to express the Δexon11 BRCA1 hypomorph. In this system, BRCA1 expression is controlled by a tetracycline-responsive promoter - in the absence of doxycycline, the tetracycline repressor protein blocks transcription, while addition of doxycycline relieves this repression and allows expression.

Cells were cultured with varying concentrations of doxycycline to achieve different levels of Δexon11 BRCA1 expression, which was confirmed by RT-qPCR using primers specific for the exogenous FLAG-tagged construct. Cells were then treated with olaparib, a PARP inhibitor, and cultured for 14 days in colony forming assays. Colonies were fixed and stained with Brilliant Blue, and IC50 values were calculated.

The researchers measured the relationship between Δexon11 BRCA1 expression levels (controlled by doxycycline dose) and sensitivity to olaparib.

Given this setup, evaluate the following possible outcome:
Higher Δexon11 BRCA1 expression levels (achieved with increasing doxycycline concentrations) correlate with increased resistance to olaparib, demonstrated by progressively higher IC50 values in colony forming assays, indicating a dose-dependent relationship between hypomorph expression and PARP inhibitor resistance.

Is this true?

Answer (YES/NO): YES